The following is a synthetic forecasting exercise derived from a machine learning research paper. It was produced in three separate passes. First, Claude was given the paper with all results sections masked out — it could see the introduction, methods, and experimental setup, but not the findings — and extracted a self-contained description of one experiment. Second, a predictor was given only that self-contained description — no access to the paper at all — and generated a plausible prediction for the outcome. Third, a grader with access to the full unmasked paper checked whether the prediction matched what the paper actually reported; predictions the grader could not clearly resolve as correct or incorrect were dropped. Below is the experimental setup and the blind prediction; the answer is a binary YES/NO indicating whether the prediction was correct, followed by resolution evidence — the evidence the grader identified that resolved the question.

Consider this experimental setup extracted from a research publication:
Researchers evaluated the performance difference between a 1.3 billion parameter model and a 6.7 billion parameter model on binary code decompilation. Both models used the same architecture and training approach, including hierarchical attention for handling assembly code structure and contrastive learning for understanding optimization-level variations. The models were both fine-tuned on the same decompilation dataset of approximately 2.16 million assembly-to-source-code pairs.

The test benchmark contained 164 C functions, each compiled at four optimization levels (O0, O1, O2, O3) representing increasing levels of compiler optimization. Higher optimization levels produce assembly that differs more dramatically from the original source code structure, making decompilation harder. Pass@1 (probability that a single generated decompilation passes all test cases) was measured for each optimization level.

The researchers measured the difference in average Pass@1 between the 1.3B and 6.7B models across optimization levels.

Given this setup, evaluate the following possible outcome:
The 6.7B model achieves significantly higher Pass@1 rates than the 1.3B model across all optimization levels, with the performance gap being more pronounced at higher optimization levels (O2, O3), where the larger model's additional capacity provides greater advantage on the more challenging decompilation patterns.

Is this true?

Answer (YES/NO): NO